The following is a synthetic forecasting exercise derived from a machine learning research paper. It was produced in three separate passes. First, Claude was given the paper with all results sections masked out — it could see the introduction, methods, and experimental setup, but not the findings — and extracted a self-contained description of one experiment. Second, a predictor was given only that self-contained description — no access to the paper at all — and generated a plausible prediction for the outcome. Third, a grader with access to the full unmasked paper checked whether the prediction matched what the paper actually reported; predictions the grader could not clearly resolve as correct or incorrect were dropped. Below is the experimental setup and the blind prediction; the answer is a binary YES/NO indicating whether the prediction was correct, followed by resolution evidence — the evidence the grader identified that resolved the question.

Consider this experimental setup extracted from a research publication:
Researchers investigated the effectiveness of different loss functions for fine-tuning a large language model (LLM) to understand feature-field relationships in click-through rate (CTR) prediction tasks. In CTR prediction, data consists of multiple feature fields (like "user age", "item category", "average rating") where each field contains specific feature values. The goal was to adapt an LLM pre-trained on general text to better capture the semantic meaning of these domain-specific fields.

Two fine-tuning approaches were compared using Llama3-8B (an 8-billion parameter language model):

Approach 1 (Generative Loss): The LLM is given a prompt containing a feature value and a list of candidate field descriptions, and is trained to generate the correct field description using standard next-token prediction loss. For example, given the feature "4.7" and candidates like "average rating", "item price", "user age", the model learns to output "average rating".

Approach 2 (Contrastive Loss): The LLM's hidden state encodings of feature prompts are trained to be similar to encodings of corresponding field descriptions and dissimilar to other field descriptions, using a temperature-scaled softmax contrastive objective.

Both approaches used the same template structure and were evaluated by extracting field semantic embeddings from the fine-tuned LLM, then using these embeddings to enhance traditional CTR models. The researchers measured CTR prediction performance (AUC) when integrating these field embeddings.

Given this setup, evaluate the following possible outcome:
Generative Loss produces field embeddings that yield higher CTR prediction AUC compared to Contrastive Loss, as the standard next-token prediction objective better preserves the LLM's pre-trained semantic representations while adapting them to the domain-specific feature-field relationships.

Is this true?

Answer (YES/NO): NO